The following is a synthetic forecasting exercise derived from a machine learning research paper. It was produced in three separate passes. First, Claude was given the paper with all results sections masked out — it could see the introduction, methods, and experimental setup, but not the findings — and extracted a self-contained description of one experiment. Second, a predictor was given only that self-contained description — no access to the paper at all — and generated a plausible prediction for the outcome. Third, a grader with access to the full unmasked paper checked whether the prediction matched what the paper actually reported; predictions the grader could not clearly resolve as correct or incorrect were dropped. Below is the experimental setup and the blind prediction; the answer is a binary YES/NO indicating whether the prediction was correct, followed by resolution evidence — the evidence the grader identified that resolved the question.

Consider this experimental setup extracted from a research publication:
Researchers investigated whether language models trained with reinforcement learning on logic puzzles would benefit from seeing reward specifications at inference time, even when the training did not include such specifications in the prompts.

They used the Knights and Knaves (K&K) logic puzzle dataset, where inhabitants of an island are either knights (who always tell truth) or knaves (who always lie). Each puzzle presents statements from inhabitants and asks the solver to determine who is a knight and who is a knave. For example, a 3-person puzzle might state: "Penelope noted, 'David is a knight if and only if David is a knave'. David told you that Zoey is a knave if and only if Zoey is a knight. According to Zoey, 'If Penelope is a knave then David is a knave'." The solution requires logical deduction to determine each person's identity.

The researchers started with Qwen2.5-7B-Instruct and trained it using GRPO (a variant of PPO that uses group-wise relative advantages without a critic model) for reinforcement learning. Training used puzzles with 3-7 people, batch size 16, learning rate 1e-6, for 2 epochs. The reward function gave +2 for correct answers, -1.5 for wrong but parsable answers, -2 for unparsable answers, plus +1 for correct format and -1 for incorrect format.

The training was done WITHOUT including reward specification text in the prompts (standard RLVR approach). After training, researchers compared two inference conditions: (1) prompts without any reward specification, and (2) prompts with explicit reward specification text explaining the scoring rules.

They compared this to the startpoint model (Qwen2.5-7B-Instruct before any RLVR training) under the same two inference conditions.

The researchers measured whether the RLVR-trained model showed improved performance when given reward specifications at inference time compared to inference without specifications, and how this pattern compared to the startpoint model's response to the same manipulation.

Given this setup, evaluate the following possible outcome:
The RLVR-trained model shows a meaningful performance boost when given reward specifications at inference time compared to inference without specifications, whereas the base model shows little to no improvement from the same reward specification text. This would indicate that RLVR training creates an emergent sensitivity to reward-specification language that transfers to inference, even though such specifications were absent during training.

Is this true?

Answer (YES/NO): NO